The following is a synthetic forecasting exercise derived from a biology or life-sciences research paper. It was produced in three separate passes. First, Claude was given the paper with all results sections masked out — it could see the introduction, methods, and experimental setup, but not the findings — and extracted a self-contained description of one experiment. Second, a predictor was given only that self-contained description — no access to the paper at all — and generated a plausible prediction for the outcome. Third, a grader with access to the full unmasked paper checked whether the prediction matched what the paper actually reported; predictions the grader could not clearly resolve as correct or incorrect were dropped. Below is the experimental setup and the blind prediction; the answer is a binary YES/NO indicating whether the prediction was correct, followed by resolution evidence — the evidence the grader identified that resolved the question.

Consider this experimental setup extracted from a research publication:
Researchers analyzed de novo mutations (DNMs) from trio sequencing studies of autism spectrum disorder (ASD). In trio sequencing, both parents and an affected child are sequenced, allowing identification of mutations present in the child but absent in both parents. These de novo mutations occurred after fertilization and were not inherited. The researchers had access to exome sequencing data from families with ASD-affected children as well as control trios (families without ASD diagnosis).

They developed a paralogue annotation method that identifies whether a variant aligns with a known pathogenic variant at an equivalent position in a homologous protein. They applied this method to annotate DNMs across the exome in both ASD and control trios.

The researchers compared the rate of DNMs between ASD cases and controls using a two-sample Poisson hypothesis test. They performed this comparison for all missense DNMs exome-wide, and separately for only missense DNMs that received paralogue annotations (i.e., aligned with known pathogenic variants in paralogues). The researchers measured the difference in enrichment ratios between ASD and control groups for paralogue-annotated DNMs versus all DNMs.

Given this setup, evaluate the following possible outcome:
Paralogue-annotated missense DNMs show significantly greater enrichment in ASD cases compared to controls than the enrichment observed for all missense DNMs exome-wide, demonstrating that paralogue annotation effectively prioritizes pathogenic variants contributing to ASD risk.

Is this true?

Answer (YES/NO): YES